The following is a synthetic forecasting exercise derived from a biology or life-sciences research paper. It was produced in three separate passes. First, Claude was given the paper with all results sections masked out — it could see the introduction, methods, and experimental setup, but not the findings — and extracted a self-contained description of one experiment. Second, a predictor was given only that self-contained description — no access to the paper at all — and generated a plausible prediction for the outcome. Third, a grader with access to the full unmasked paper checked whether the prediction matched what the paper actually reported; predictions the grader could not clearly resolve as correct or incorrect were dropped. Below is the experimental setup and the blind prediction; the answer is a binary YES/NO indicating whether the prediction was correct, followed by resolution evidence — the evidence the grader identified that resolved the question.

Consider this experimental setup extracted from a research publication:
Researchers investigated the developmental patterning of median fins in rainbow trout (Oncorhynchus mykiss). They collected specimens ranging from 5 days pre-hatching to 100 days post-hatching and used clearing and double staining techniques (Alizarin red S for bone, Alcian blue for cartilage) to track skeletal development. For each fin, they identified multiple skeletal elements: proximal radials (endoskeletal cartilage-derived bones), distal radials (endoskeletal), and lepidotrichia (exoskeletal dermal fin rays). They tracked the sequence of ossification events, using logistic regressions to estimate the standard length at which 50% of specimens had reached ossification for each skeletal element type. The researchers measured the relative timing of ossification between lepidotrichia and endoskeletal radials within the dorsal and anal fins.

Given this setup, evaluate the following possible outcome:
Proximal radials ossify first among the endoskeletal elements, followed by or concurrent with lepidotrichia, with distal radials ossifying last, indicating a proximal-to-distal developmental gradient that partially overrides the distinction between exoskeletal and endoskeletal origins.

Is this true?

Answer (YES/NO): NO